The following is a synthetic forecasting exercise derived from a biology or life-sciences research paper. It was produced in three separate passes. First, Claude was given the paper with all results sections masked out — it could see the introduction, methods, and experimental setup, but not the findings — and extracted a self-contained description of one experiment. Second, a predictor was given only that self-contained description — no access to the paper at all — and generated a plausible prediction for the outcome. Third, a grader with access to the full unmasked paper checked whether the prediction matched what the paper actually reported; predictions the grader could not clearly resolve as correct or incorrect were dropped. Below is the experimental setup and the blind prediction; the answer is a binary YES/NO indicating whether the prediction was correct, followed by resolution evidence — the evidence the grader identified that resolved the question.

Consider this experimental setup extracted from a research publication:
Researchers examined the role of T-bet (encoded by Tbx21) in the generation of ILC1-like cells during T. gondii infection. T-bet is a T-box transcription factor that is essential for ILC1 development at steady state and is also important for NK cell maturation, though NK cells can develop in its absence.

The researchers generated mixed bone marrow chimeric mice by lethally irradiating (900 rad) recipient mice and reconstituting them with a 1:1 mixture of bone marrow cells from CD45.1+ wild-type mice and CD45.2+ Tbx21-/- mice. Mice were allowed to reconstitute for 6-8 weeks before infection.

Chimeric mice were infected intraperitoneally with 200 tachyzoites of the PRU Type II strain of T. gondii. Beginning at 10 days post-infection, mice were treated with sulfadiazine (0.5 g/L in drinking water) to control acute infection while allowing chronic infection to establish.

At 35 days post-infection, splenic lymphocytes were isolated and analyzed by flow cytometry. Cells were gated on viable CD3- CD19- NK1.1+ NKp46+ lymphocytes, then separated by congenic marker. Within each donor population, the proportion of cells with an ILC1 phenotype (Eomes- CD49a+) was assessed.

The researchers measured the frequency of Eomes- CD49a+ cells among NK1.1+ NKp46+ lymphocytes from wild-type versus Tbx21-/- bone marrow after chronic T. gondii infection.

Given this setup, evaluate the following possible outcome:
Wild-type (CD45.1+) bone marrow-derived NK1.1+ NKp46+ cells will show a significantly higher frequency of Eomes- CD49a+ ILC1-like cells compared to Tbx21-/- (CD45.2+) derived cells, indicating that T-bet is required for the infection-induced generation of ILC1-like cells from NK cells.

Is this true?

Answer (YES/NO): YES